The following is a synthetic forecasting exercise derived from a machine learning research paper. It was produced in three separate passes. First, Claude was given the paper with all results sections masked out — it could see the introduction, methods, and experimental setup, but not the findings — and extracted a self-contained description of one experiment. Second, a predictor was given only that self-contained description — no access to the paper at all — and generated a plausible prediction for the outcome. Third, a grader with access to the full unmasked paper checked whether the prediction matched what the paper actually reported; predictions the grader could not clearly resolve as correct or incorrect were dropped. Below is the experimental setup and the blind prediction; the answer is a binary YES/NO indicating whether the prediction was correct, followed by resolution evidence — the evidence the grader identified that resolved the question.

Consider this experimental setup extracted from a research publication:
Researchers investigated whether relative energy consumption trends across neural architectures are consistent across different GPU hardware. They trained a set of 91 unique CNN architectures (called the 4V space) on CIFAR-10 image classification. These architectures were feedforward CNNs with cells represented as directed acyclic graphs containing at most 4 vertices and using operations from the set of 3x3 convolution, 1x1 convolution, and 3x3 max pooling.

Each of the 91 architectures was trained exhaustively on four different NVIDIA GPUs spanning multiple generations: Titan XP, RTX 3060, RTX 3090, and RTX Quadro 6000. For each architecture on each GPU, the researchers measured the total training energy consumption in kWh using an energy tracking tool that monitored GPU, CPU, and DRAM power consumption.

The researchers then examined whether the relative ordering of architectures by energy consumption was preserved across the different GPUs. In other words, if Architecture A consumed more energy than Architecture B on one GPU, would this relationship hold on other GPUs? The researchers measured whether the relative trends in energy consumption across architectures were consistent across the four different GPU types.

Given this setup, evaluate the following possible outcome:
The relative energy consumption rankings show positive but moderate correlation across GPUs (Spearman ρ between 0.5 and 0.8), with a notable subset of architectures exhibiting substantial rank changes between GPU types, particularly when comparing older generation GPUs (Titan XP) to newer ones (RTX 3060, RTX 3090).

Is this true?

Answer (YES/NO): NO